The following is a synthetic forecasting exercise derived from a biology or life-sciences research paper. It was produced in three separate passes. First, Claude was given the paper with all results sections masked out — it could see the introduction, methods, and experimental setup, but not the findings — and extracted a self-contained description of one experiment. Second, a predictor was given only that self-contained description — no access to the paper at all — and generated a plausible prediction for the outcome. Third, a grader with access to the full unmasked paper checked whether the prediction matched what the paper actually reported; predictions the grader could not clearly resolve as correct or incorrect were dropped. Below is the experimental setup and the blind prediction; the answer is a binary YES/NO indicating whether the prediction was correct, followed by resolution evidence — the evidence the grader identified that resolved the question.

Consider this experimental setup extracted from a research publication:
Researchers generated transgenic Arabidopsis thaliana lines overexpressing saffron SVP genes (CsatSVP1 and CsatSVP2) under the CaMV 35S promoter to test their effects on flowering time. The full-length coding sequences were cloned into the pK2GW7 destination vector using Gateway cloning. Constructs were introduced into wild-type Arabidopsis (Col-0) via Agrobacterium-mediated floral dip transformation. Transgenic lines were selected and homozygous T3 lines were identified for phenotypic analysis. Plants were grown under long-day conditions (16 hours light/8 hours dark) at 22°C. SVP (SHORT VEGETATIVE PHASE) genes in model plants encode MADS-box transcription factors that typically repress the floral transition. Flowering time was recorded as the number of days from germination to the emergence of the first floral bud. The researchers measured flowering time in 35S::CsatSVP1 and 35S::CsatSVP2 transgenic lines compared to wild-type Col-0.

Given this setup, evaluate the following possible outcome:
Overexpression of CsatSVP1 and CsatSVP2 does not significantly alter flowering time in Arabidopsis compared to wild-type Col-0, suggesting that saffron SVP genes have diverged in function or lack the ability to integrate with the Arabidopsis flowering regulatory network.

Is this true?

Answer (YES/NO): NO